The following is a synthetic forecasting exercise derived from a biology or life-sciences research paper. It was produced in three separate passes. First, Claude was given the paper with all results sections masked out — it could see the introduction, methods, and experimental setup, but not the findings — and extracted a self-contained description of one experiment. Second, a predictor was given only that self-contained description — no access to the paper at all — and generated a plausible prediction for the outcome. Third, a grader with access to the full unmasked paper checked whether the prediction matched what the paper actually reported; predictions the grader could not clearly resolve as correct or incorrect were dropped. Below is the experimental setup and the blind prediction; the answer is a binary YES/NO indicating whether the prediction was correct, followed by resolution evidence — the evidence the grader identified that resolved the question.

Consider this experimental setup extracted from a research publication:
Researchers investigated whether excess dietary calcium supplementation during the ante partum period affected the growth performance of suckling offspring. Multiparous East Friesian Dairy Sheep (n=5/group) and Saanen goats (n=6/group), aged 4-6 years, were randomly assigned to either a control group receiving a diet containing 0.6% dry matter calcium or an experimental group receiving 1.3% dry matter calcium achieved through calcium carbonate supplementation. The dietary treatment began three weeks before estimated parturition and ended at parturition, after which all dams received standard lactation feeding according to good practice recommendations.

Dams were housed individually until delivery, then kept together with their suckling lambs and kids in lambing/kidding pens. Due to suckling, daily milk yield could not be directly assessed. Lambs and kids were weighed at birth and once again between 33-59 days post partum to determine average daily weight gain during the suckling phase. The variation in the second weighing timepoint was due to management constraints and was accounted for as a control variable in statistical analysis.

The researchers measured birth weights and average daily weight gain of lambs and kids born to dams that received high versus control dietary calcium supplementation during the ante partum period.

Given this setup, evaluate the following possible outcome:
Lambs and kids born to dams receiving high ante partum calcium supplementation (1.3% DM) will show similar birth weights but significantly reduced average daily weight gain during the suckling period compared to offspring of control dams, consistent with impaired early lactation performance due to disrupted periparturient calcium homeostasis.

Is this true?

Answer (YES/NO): NO